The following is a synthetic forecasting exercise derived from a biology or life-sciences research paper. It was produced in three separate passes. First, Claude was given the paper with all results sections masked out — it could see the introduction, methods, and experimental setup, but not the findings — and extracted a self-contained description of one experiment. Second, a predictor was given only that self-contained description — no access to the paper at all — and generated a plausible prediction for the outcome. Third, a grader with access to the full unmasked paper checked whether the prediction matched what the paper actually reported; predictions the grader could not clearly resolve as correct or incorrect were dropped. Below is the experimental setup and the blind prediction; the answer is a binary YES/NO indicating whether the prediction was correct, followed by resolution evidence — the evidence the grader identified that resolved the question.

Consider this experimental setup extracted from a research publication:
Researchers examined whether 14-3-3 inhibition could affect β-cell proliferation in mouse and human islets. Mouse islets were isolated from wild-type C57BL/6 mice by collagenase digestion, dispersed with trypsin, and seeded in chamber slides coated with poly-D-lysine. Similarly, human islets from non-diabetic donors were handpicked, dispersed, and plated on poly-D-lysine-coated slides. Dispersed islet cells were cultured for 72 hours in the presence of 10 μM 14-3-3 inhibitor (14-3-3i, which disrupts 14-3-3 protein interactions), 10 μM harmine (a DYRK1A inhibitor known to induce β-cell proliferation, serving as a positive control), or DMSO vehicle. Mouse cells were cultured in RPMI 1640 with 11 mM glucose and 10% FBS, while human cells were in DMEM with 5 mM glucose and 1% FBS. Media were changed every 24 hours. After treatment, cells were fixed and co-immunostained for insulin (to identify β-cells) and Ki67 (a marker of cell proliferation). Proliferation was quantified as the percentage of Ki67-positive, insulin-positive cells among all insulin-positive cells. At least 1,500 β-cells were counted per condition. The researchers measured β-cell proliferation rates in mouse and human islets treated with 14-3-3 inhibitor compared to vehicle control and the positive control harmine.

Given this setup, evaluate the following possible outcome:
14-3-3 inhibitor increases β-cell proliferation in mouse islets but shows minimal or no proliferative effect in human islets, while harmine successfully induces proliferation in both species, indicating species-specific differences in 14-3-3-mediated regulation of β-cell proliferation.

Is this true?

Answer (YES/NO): NO